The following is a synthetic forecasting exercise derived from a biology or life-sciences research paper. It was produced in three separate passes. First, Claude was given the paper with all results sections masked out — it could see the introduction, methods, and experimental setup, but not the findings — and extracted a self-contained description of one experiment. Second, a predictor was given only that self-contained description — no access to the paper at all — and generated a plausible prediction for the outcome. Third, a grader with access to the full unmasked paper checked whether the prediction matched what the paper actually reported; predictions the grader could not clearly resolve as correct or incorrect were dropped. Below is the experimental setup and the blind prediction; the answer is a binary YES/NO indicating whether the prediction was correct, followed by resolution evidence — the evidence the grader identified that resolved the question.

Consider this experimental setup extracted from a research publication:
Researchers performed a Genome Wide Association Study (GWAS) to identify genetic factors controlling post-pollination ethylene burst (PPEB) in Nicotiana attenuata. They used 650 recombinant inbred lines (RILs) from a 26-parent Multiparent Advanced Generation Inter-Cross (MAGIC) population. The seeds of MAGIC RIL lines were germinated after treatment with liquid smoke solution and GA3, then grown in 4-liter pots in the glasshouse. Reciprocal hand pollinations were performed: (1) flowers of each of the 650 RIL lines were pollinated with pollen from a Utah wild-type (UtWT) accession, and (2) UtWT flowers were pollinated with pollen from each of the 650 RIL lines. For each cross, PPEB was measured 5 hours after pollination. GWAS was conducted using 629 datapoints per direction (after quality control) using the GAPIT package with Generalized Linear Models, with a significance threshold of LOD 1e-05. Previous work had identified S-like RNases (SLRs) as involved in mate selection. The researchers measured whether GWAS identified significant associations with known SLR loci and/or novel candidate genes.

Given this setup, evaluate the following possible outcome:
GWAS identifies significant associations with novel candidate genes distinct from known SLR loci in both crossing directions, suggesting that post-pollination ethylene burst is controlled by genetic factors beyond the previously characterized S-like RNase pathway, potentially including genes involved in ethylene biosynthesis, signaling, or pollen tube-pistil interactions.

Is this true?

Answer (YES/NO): NO